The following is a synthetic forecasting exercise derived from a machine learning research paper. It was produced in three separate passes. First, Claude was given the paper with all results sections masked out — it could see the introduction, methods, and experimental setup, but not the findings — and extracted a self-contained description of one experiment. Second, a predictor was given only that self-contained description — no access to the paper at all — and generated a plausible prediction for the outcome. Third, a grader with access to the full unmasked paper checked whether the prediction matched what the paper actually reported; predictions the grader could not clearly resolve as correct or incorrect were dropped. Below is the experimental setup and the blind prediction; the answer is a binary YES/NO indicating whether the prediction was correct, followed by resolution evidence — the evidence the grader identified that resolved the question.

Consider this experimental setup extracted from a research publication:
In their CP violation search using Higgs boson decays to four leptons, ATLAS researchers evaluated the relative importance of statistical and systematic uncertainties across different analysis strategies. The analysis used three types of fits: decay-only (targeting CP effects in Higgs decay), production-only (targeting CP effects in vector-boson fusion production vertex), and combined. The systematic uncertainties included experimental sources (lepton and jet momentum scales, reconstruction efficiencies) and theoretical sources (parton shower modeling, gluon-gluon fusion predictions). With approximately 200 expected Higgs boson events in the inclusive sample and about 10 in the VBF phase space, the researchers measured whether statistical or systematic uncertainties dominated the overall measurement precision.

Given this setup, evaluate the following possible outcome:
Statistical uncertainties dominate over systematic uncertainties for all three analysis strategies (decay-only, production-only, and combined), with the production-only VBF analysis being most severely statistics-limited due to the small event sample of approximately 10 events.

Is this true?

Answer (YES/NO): YES